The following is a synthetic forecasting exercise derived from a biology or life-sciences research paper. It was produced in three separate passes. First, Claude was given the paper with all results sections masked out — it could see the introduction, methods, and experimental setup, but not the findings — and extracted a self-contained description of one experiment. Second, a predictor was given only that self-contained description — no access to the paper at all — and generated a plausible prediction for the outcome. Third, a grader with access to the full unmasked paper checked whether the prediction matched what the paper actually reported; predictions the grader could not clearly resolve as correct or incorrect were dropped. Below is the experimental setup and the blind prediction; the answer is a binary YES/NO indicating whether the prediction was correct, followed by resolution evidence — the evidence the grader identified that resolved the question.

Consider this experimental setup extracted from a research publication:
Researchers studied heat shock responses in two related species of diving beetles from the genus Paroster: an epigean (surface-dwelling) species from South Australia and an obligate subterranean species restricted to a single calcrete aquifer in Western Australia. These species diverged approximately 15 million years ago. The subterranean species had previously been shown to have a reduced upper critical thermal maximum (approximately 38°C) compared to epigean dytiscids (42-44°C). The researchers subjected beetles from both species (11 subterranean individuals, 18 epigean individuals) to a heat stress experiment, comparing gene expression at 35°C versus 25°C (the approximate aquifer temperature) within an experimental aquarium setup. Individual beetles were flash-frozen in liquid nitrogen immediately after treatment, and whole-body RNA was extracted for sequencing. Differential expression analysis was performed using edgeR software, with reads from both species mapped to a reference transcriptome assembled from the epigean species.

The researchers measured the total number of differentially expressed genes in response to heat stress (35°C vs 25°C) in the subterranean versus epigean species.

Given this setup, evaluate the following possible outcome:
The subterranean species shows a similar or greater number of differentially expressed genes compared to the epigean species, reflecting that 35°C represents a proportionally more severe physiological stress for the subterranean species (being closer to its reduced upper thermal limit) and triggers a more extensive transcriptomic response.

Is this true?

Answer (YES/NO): NO